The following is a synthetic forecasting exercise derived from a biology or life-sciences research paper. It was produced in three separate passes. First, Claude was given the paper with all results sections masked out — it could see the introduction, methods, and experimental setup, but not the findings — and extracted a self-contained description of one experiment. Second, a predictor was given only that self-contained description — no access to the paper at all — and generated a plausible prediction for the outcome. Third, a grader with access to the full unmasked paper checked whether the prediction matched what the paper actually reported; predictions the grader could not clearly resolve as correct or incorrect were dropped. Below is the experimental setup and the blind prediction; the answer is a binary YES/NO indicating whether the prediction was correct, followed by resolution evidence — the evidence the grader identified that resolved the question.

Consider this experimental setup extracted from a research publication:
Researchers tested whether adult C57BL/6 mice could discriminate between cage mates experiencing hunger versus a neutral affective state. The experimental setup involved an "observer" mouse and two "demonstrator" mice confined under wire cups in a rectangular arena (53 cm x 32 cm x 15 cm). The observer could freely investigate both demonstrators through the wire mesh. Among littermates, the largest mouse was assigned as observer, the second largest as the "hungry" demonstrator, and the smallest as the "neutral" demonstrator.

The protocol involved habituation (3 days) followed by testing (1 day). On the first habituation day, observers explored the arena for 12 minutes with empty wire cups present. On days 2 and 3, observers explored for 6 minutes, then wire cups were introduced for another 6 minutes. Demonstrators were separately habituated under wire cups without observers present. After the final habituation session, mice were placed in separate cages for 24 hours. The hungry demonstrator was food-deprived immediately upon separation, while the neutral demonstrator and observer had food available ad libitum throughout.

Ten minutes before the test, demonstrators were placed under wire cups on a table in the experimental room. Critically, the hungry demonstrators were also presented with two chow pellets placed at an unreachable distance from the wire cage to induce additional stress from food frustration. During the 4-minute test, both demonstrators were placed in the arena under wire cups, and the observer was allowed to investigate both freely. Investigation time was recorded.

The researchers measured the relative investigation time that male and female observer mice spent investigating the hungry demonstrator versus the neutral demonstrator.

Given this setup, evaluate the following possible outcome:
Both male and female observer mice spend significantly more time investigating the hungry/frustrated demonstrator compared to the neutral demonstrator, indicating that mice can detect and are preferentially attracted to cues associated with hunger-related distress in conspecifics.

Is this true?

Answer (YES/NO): YES